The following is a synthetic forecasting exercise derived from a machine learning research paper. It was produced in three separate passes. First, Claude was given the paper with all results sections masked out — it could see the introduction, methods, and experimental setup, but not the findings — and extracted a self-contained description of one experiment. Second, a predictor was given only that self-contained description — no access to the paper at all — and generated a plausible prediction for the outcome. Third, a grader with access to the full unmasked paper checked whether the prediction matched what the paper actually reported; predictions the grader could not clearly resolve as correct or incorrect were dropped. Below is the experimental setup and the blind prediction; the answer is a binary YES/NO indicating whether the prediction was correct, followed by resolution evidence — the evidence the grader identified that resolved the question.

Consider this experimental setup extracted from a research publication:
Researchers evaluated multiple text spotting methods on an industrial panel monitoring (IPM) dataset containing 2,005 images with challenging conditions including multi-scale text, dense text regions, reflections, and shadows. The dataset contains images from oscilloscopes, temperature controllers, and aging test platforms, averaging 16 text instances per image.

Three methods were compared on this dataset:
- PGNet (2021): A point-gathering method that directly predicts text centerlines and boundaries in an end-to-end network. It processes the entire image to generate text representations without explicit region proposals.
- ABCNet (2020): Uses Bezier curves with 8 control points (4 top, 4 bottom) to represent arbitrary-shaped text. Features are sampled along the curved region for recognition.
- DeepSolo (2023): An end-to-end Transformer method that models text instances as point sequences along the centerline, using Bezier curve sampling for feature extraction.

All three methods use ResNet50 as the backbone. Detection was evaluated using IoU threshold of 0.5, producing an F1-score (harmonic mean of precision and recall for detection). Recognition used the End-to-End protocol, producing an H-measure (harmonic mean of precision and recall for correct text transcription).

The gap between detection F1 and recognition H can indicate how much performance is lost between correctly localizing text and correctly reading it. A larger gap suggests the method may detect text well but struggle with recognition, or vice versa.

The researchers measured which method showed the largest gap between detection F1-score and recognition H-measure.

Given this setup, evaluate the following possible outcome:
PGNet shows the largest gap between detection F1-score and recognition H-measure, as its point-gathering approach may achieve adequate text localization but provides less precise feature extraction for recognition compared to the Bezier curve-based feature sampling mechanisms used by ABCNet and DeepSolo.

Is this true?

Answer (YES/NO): YES